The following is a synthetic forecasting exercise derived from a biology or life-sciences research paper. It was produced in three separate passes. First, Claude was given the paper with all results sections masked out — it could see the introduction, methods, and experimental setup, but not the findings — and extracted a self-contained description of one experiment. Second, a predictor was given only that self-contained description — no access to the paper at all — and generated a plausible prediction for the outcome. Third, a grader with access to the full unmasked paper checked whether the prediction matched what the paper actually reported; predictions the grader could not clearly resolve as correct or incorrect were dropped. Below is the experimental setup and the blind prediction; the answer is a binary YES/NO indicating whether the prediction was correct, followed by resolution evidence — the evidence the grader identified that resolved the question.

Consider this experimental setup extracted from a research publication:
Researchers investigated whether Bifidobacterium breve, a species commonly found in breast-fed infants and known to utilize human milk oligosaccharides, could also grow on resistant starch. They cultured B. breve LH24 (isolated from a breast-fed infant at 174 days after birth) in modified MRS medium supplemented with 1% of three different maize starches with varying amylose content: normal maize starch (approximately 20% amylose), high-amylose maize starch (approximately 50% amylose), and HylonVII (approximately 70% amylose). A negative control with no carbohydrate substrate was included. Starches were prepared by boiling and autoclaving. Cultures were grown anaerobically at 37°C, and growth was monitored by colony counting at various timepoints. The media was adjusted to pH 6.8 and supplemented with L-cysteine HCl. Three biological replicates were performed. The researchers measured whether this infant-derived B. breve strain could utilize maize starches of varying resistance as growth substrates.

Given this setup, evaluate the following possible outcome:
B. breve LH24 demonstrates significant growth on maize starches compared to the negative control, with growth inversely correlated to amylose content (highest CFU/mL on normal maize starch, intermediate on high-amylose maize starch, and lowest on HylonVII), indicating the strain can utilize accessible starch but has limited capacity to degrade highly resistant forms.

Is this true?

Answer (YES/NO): NO